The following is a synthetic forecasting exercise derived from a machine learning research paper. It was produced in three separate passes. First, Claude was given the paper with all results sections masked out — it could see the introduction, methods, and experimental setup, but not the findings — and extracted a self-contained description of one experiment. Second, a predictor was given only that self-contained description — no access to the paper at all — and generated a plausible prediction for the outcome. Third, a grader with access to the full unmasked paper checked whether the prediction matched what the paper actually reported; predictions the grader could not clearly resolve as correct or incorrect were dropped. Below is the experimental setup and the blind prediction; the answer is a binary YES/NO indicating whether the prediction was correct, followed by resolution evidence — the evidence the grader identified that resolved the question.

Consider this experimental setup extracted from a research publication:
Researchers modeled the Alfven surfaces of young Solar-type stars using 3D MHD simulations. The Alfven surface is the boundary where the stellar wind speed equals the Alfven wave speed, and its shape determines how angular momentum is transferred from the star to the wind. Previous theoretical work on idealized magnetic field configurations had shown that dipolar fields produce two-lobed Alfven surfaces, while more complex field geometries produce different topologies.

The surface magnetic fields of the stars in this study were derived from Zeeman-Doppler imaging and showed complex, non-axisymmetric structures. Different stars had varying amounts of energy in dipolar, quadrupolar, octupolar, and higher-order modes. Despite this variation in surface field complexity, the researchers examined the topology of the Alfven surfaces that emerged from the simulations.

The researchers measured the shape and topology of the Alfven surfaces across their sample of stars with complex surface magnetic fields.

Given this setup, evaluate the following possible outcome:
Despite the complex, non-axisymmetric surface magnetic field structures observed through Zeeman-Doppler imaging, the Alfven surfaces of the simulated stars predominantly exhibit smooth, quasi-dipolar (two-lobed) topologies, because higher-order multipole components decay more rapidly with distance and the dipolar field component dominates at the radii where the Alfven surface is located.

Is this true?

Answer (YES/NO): YES